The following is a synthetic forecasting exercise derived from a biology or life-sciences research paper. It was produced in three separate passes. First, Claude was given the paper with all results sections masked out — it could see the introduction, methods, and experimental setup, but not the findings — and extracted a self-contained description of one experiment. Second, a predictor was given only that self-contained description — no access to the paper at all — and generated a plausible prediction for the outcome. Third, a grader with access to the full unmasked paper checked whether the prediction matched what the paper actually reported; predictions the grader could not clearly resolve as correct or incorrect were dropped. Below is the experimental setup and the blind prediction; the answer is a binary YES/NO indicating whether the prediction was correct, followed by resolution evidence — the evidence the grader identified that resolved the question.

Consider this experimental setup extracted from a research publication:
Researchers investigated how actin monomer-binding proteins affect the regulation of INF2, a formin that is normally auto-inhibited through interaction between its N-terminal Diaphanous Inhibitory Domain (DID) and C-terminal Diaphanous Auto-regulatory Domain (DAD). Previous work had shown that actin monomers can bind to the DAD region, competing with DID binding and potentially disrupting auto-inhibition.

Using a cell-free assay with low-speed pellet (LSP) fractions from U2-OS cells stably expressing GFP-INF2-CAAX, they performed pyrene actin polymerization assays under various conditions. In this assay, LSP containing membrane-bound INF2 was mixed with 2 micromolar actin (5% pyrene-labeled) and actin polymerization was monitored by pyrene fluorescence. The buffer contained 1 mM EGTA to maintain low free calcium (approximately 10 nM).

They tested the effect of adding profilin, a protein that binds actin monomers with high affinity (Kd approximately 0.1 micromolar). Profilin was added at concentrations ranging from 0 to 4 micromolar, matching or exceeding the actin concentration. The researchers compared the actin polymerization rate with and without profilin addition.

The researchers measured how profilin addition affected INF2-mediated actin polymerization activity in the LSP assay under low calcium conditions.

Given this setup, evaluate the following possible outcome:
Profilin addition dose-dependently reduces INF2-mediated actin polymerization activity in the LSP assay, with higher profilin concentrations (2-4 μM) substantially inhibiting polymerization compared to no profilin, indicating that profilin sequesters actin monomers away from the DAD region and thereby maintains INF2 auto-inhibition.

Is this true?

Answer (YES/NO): YES